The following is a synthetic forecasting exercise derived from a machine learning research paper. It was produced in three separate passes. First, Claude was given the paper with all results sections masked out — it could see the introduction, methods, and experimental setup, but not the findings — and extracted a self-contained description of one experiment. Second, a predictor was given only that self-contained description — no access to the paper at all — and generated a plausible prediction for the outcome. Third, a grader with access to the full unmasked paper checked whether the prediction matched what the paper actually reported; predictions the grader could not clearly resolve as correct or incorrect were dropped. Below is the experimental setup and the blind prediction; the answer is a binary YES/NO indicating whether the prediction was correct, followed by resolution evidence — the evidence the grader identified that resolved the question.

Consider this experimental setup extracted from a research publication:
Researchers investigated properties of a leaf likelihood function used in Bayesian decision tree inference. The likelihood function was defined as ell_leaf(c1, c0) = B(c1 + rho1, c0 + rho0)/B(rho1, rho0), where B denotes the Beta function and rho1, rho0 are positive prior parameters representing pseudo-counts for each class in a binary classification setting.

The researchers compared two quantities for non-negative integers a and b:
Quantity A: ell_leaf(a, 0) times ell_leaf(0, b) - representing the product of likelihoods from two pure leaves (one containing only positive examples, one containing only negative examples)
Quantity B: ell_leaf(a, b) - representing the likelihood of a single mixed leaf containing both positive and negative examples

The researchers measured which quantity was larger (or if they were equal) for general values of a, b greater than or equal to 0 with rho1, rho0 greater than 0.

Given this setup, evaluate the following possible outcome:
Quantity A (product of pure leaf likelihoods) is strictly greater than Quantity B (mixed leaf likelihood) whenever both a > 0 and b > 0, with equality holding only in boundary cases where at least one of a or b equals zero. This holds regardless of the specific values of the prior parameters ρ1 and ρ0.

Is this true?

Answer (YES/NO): NO